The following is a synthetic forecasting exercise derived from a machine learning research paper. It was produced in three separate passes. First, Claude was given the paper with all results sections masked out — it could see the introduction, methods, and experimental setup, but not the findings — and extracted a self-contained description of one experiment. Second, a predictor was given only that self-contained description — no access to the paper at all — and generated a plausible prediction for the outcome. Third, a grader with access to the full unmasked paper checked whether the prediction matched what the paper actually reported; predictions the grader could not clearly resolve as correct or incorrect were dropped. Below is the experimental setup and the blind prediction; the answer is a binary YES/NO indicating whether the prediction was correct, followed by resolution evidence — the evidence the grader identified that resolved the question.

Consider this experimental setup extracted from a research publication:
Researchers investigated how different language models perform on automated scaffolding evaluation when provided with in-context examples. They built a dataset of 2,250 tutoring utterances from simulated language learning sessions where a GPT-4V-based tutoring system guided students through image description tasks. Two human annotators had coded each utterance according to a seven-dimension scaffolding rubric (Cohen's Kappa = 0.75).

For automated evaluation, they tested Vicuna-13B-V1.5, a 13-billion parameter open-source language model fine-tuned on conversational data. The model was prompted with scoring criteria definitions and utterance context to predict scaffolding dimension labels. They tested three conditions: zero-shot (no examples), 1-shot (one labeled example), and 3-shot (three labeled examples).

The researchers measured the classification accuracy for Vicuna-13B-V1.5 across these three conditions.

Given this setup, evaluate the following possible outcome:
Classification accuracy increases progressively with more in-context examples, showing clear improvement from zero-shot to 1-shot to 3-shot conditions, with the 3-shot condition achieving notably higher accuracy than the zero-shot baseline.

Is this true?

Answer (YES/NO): YES